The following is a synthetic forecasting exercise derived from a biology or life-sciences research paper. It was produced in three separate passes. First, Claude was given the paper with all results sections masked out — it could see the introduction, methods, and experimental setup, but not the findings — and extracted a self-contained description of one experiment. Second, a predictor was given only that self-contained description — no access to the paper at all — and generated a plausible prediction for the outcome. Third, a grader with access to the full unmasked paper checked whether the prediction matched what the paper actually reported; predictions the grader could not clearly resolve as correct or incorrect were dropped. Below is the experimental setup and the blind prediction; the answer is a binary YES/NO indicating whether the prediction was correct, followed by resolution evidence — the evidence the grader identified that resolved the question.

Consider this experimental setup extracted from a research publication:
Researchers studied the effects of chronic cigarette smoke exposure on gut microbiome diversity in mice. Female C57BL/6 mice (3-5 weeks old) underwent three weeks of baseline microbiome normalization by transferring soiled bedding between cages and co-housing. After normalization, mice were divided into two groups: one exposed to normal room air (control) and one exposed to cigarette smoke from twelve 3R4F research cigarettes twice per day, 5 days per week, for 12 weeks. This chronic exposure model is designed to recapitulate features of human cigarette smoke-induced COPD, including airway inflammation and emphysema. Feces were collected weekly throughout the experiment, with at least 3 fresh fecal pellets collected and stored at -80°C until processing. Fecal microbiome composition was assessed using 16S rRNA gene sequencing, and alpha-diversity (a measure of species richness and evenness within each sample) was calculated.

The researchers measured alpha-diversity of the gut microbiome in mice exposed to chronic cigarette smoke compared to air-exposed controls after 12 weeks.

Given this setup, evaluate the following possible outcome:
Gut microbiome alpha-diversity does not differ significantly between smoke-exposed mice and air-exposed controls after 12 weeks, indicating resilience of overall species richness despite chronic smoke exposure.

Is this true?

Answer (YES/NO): YES